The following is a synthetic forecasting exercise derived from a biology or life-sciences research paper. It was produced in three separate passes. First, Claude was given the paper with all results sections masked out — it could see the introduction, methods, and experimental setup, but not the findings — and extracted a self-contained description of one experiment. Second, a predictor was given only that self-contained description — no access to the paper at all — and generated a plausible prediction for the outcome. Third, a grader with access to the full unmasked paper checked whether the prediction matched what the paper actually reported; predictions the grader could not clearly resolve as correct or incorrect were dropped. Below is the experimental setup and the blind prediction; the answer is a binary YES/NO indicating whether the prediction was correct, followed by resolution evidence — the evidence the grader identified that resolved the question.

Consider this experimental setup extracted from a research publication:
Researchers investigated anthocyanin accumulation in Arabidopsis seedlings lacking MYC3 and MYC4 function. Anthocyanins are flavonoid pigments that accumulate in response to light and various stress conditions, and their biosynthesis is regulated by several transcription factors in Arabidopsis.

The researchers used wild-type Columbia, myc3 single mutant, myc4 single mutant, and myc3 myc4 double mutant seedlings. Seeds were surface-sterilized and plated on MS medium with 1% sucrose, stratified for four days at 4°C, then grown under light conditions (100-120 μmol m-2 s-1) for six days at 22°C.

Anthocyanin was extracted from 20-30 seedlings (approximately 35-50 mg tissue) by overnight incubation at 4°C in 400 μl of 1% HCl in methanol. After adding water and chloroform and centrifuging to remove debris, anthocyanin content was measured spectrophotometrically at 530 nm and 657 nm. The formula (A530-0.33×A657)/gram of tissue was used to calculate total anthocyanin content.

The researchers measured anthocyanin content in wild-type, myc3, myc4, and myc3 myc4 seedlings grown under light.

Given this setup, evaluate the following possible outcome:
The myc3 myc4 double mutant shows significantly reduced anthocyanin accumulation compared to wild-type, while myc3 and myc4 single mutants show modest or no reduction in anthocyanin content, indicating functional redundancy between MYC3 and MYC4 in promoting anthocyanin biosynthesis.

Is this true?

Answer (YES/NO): NO